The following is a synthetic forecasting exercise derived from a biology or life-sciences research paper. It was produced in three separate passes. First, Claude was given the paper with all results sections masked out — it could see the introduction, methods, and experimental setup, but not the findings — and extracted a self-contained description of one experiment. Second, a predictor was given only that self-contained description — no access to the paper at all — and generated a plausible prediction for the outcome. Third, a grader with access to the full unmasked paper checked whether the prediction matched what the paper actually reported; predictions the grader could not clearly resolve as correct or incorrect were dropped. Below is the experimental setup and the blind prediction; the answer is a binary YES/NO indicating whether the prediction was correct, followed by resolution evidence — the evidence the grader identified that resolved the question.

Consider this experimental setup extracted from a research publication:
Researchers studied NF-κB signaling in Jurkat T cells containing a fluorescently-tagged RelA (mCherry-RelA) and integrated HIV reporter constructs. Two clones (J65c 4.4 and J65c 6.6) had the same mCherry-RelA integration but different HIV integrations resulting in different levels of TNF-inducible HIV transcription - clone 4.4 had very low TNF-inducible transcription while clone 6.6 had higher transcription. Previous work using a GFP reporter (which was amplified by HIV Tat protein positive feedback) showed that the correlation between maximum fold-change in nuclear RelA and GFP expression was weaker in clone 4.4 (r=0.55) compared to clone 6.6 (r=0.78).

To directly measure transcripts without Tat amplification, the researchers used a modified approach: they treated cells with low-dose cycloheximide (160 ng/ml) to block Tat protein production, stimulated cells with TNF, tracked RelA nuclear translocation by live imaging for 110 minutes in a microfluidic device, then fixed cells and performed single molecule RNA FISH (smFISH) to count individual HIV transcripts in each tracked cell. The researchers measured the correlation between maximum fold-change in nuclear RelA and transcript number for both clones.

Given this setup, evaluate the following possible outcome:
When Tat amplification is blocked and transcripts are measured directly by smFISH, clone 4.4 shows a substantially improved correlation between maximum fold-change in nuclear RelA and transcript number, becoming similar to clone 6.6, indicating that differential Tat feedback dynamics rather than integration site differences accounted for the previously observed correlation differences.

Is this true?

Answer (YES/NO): YES